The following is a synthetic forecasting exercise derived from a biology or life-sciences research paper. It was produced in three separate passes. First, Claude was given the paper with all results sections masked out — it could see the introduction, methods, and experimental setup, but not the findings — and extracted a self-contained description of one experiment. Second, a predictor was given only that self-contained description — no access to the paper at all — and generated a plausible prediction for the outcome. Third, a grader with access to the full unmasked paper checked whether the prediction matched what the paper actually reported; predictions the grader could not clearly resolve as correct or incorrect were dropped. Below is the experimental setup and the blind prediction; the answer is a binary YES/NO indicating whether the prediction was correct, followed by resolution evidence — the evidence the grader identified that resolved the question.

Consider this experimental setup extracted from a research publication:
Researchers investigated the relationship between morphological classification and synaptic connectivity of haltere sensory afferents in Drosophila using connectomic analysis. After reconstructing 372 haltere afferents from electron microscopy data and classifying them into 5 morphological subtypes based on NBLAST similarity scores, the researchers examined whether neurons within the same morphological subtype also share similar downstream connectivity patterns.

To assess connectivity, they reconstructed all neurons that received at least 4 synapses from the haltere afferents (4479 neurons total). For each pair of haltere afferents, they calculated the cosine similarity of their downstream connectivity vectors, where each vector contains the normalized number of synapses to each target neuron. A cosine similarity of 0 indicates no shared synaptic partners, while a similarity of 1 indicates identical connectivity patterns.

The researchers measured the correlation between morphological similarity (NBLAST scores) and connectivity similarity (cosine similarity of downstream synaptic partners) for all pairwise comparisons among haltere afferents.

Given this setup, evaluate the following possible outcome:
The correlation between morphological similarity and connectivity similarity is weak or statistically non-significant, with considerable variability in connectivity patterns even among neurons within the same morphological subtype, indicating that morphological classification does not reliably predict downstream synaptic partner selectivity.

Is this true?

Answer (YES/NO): NO